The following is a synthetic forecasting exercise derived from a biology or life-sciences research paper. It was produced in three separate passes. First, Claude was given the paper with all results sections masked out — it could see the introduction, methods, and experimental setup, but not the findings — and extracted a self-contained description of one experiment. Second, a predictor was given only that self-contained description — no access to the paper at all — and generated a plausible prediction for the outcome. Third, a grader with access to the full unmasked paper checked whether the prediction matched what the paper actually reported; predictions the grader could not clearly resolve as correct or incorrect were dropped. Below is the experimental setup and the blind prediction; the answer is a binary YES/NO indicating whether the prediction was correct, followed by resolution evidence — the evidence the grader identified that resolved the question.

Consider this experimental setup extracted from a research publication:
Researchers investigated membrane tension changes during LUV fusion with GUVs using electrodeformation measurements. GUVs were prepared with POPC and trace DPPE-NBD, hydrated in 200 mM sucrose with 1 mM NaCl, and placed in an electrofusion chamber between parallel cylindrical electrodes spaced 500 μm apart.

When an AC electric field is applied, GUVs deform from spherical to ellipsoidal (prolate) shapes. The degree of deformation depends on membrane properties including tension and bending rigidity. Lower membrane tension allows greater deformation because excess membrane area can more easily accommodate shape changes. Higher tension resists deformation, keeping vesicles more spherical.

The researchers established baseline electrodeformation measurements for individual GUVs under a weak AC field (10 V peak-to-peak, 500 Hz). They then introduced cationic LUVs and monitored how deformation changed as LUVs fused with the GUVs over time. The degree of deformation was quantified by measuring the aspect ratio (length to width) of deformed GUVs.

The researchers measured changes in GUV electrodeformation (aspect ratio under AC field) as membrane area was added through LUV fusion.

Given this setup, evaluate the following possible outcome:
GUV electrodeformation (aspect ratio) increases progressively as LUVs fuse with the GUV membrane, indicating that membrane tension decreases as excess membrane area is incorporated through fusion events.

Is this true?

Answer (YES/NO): NO